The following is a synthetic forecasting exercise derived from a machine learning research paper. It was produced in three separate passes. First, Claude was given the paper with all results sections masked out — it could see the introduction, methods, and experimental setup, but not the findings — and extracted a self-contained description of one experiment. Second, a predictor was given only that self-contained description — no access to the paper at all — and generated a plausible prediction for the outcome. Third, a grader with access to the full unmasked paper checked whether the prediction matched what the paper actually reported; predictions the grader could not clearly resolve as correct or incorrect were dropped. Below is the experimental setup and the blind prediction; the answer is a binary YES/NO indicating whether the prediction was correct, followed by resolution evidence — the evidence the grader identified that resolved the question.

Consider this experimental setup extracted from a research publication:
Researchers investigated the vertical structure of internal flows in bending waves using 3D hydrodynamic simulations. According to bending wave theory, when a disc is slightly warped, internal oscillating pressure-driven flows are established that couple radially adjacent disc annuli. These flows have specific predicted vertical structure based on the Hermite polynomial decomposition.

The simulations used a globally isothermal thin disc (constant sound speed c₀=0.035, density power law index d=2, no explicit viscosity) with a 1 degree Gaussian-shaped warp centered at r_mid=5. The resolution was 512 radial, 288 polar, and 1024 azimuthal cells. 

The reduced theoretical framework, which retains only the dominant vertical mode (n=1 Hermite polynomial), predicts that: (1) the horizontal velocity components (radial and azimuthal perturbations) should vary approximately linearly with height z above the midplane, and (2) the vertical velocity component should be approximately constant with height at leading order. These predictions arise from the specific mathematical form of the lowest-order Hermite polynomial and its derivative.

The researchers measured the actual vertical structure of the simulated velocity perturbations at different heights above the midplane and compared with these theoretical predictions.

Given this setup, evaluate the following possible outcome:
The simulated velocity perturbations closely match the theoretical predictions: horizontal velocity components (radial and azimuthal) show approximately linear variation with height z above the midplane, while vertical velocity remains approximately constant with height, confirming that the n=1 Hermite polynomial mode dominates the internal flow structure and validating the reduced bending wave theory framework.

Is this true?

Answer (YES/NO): NO